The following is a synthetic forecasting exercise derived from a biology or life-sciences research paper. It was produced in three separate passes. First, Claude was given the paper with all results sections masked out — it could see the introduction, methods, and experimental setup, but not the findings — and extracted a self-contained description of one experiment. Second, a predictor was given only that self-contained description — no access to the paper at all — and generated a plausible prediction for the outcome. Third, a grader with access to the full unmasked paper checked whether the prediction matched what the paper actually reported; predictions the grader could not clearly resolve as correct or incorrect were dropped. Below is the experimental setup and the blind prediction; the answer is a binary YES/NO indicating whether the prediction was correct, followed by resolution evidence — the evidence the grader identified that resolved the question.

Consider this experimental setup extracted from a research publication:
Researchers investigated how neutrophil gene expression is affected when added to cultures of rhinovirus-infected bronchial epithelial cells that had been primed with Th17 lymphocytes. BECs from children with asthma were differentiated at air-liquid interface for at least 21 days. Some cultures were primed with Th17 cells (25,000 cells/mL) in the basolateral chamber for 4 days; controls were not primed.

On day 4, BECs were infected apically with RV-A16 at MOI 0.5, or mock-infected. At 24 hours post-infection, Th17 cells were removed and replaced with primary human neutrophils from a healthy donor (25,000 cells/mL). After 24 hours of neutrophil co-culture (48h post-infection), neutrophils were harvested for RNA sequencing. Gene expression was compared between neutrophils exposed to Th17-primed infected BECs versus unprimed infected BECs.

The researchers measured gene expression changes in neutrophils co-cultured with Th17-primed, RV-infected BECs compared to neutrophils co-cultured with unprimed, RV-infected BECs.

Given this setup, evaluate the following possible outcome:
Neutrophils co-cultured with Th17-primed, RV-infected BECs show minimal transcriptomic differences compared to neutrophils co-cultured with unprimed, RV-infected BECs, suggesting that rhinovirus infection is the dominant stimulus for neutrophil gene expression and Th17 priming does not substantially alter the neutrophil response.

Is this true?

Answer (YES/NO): YES